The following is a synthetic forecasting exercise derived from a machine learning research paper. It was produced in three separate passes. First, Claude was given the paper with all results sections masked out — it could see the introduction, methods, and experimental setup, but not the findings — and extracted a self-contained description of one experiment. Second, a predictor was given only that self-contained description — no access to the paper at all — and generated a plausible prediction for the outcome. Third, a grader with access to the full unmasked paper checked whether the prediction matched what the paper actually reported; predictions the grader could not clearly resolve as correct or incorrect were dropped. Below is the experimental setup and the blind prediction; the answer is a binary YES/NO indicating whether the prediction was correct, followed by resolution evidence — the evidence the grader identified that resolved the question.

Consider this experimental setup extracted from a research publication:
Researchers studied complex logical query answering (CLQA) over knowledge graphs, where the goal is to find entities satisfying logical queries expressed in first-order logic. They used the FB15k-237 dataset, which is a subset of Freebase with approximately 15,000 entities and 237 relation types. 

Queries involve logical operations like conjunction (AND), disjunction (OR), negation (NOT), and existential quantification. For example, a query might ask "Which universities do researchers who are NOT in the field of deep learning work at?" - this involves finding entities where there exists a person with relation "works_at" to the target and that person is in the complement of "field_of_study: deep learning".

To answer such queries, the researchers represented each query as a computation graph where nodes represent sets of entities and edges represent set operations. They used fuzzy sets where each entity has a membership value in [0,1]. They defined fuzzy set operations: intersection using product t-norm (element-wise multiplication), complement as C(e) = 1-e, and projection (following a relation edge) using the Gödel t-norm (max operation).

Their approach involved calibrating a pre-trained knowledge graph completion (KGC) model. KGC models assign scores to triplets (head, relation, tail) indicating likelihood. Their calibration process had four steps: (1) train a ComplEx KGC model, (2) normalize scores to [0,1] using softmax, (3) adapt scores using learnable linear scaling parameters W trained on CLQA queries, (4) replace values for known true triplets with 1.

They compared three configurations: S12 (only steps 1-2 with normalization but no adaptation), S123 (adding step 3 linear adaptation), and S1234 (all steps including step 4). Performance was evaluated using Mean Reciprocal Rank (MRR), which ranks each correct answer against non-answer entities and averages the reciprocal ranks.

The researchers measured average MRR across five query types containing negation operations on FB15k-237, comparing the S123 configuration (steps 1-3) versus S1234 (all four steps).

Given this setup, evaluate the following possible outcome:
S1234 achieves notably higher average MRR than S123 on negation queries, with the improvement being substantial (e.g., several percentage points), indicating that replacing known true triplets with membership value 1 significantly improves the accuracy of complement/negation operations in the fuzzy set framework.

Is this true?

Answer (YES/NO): YES